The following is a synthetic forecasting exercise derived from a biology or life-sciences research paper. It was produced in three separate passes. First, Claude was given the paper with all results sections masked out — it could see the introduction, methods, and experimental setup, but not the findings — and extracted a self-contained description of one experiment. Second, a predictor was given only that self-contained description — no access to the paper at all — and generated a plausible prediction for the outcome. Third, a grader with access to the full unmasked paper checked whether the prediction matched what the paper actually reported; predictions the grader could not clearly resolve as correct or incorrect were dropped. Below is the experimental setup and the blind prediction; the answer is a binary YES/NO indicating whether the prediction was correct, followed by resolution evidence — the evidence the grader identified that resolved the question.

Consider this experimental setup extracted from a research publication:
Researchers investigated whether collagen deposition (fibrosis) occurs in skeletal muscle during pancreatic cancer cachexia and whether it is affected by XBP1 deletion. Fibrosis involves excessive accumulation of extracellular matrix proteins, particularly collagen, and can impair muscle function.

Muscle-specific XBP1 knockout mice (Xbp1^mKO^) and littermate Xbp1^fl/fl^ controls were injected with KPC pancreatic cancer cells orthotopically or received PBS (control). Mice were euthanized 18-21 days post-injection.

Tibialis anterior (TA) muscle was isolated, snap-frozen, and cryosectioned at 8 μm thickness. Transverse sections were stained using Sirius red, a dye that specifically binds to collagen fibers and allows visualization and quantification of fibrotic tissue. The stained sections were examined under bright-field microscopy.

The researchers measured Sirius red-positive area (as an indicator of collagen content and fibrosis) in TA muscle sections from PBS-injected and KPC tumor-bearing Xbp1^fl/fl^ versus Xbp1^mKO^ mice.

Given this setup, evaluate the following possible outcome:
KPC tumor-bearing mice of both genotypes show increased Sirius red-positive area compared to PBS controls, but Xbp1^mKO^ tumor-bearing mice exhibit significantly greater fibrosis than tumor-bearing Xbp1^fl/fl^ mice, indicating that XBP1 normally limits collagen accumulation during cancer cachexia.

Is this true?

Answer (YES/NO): NO